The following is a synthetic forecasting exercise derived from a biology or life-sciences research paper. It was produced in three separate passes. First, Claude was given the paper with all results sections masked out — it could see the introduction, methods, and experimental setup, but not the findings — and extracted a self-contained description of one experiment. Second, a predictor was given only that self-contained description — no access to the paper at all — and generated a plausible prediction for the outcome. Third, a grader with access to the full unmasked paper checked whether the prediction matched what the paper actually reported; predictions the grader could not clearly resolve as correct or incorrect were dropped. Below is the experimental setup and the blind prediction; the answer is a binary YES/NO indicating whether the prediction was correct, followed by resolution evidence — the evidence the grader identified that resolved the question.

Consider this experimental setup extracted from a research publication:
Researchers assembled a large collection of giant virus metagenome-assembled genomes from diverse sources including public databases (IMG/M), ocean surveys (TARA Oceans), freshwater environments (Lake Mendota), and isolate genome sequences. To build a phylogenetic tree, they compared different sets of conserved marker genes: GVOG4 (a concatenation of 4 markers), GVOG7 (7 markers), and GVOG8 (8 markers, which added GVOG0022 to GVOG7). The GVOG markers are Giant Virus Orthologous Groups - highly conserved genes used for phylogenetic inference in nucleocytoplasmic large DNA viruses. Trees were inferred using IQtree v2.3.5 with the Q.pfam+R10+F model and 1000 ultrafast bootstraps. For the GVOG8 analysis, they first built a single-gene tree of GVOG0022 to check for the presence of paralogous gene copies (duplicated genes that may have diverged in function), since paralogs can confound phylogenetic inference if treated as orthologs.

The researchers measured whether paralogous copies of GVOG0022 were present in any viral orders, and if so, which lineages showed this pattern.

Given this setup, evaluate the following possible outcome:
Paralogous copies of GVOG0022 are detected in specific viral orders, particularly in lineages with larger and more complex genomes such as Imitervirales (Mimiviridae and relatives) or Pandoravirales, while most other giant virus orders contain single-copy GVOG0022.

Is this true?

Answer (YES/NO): YES